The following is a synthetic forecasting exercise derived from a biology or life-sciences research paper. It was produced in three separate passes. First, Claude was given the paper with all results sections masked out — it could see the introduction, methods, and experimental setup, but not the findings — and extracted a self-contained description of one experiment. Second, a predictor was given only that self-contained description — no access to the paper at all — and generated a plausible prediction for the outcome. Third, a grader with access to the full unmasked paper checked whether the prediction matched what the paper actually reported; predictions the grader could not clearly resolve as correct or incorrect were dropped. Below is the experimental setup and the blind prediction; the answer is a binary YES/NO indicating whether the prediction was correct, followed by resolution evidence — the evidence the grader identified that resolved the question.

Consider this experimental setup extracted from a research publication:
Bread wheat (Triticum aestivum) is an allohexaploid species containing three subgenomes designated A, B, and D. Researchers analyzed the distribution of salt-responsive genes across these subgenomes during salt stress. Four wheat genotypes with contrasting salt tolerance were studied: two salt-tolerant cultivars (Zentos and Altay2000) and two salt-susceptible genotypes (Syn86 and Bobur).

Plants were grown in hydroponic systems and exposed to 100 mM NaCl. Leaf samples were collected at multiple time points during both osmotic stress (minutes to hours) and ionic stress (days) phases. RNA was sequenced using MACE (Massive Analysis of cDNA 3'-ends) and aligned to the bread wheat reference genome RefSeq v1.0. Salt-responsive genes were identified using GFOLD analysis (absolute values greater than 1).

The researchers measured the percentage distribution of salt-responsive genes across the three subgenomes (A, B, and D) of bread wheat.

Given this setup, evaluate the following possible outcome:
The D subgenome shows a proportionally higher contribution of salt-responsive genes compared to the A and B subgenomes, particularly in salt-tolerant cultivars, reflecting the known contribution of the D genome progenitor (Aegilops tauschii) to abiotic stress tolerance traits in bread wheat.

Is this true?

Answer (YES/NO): NO